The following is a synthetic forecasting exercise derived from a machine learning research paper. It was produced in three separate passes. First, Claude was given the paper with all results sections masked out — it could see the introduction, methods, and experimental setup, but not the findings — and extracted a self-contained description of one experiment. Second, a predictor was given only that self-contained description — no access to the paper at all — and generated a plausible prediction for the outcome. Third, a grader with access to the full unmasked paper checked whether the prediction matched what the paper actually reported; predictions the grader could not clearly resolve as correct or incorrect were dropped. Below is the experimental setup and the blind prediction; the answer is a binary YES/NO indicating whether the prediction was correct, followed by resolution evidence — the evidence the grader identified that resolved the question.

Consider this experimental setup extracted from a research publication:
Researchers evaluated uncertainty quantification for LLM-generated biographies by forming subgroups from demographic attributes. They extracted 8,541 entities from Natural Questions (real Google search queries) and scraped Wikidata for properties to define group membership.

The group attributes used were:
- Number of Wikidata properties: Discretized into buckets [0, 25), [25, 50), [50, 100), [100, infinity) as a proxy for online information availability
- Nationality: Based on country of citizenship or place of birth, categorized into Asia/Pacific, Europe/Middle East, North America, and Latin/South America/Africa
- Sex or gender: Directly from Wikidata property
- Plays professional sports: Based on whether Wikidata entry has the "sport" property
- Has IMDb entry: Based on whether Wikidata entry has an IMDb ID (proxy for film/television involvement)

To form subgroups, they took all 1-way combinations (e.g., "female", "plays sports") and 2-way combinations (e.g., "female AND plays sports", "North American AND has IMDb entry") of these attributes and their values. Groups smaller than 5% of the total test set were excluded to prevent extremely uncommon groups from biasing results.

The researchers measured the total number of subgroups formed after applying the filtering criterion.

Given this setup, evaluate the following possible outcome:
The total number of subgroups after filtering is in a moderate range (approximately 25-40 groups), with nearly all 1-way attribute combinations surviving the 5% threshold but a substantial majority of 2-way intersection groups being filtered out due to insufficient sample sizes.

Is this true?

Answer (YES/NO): NO